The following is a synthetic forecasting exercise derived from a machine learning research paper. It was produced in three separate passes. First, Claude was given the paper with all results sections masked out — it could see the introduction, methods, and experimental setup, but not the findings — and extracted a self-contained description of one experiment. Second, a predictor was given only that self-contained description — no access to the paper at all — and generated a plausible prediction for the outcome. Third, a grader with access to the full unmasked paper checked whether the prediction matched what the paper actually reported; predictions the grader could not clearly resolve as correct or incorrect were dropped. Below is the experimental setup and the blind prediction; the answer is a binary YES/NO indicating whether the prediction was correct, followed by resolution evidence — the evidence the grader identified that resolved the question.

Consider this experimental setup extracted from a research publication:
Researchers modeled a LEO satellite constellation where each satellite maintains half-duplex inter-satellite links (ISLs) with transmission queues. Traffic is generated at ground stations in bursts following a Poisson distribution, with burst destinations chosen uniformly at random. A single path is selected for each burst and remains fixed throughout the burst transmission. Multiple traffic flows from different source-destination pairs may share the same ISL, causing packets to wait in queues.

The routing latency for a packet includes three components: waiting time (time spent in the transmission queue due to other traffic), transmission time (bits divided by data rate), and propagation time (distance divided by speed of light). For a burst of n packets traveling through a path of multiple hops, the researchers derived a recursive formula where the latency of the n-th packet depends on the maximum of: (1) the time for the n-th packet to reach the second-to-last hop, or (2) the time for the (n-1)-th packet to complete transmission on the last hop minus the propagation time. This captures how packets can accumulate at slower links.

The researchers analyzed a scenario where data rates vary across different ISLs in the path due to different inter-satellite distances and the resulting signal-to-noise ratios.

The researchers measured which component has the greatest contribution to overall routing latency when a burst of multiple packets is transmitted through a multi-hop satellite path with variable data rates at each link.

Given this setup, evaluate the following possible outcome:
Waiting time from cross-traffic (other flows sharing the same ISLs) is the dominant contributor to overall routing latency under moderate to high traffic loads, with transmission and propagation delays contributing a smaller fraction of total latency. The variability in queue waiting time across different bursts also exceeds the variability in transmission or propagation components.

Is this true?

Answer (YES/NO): NO